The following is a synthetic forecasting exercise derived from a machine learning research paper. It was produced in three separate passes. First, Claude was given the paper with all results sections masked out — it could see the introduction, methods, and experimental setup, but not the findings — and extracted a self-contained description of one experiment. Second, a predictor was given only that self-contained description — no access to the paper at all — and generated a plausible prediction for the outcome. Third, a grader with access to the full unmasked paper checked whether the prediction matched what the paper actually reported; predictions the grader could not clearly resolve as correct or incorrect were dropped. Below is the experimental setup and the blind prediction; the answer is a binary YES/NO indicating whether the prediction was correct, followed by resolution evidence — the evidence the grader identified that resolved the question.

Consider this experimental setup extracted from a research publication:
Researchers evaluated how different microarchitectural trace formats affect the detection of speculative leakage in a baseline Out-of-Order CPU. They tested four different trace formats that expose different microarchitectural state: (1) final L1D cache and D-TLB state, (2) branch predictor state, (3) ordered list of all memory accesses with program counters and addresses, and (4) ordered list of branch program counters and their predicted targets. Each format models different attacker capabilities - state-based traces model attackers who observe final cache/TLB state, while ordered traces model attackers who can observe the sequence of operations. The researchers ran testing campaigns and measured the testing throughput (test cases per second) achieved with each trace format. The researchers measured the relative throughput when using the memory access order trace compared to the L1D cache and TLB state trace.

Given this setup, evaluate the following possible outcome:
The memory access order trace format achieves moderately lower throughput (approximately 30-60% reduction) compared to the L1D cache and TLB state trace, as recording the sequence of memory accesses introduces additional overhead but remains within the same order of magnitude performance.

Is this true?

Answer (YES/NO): NO